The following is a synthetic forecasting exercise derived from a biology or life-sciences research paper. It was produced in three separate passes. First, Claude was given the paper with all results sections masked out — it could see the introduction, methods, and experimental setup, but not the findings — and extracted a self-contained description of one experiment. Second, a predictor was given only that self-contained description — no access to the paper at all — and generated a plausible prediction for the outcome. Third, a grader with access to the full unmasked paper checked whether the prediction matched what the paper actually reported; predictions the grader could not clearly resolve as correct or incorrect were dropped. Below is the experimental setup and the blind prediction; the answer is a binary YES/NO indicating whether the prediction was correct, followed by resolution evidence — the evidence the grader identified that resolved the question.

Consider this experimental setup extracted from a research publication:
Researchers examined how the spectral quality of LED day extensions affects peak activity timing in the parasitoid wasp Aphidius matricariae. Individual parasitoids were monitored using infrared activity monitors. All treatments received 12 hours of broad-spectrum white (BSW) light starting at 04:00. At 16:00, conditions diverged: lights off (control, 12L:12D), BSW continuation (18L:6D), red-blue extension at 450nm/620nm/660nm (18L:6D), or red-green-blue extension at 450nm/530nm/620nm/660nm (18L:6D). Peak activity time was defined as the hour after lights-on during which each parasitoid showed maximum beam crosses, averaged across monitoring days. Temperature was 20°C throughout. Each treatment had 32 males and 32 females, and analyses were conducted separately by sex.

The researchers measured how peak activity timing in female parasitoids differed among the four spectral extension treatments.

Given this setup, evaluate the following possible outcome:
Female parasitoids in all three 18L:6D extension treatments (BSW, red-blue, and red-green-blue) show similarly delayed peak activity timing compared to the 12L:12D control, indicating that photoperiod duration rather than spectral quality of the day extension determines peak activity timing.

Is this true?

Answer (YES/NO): YES